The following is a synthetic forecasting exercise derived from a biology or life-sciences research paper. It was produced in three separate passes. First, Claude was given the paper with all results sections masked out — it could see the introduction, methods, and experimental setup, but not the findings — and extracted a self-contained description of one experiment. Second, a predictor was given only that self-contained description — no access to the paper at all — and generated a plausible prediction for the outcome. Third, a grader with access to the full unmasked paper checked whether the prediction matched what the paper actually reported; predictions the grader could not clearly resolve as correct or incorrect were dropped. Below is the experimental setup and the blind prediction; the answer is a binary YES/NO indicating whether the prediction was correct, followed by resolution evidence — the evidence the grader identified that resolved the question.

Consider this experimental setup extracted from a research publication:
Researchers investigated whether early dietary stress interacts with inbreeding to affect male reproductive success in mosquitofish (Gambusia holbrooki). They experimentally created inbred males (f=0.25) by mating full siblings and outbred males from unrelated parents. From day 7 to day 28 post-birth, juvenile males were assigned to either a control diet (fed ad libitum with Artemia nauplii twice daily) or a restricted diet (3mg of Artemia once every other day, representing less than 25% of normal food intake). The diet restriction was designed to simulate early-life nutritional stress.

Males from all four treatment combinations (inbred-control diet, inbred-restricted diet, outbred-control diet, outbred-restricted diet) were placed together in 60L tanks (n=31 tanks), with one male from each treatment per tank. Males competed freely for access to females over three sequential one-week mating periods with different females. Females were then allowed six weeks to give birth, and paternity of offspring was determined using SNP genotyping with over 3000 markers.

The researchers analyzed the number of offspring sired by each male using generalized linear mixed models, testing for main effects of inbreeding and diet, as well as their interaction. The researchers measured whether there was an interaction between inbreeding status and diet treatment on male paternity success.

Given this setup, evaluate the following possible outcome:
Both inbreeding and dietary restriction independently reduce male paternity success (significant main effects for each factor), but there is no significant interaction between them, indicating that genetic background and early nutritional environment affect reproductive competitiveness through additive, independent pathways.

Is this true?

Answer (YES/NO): NO